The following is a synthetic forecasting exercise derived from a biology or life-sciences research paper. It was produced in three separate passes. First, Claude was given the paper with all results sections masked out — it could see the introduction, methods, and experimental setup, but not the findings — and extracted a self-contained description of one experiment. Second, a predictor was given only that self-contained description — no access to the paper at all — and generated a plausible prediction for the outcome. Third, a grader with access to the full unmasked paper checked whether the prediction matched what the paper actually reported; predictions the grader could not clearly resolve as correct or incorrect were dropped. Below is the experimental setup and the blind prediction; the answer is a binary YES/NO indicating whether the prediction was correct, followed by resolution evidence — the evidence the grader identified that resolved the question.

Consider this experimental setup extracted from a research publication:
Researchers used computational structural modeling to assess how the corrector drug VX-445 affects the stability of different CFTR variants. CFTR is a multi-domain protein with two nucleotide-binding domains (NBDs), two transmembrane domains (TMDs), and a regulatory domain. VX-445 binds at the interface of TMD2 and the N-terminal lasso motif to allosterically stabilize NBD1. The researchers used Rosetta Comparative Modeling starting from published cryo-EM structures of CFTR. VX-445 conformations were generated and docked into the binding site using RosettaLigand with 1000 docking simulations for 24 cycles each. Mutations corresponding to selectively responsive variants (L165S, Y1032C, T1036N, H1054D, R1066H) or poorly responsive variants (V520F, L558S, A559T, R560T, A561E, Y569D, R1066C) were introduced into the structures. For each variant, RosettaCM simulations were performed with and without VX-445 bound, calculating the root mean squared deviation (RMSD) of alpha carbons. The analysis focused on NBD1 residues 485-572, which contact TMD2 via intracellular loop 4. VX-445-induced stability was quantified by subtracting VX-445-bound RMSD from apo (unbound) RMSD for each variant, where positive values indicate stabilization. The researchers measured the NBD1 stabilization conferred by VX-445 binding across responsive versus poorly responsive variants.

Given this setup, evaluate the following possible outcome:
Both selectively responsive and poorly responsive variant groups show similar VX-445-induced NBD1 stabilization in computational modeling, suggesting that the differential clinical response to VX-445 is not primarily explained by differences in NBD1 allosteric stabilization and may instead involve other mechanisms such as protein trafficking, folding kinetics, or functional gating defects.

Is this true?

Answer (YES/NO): NO